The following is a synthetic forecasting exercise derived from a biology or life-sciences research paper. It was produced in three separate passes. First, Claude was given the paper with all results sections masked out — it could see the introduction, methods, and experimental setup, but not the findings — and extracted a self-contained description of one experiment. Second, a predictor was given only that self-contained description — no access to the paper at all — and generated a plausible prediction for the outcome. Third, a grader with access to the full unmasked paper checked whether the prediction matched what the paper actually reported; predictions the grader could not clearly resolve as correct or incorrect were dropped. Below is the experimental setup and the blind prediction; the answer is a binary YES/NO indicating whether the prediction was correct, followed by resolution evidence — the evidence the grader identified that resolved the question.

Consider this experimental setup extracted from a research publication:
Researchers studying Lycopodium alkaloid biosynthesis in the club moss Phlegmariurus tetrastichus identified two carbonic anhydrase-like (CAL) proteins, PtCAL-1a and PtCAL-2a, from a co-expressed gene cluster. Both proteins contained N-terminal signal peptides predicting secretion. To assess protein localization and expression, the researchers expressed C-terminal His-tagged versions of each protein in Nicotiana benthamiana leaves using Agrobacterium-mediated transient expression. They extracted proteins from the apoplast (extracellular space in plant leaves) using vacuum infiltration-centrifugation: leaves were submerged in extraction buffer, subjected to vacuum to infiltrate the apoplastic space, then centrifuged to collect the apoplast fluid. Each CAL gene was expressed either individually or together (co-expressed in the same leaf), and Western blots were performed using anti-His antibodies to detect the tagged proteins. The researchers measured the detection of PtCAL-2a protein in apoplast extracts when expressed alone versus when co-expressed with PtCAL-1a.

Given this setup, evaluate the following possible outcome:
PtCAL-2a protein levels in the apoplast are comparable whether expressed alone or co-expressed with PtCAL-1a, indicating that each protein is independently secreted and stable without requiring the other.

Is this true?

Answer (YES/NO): NO